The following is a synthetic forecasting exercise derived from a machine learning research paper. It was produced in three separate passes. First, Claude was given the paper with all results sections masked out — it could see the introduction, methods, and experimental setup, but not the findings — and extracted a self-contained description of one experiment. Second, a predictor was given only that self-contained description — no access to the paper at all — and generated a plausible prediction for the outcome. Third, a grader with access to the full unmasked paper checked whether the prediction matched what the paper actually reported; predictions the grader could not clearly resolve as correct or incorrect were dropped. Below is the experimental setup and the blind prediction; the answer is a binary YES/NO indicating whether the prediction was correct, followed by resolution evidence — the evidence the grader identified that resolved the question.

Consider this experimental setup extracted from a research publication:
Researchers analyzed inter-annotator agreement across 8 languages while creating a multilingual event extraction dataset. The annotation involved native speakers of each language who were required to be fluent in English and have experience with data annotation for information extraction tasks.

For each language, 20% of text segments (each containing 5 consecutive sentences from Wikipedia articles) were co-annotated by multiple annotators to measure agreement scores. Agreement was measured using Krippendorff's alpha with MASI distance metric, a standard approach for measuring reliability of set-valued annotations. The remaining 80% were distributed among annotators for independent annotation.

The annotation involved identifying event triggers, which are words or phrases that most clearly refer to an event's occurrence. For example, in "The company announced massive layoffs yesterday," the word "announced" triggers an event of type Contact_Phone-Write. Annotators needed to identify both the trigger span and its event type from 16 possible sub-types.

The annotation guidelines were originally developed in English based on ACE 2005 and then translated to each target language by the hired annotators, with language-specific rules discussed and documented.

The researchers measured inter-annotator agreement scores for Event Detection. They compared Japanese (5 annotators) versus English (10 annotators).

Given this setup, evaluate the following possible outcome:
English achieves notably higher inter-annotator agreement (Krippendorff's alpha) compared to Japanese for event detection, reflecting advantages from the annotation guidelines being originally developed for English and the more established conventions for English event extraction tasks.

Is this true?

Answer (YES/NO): YES